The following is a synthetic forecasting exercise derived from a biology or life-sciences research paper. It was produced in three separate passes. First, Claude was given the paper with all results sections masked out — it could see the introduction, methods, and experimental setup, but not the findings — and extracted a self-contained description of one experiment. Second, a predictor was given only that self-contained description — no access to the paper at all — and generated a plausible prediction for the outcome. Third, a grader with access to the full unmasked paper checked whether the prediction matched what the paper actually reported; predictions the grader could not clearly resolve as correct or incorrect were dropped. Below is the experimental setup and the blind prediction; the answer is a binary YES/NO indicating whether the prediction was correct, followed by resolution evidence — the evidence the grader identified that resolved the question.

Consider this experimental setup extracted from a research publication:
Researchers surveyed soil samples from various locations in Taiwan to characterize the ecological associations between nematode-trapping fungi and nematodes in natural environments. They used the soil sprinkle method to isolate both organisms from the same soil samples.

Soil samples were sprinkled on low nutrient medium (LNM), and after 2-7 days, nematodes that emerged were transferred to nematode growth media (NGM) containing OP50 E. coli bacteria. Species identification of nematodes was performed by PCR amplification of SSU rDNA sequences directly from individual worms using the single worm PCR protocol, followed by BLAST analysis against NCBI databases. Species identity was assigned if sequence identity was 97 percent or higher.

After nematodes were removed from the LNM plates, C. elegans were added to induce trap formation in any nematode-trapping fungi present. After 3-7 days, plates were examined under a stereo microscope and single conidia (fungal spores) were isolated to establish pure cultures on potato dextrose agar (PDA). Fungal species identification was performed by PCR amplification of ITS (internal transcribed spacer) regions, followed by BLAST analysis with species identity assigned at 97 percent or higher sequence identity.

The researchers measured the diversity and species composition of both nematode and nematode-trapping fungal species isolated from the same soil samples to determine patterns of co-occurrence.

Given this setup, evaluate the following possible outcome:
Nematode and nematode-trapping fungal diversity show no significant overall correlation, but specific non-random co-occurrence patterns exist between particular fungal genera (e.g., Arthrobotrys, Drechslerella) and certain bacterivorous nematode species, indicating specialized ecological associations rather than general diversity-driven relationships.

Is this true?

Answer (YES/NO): NO